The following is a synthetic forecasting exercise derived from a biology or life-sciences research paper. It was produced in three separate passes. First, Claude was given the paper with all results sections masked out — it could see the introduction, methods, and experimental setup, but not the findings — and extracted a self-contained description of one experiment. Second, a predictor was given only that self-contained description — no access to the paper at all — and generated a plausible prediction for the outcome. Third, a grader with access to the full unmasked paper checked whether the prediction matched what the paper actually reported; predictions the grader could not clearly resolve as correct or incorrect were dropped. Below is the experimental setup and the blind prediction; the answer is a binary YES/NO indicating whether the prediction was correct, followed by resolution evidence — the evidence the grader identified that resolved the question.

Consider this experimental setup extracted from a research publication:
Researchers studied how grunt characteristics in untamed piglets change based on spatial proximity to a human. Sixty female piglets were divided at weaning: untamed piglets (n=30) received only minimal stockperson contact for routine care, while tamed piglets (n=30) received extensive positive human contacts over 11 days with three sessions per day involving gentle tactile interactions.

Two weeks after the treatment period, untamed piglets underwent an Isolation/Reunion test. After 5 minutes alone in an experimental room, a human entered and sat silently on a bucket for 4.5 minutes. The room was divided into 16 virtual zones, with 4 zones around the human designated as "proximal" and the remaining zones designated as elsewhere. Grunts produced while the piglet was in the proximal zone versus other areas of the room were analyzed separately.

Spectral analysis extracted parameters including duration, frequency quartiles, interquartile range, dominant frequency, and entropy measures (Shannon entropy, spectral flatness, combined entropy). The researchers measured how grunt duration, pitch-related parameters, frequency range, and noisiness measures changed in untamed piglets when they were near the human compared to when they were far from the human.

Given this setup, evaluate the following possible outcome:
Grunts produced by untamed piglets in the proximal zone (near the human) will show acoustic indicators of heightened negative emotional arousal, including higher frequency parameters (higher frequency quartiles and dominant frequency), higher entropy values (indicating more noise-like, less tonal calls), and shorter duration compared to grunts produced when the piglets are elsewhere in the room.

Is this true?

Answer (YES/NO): NO